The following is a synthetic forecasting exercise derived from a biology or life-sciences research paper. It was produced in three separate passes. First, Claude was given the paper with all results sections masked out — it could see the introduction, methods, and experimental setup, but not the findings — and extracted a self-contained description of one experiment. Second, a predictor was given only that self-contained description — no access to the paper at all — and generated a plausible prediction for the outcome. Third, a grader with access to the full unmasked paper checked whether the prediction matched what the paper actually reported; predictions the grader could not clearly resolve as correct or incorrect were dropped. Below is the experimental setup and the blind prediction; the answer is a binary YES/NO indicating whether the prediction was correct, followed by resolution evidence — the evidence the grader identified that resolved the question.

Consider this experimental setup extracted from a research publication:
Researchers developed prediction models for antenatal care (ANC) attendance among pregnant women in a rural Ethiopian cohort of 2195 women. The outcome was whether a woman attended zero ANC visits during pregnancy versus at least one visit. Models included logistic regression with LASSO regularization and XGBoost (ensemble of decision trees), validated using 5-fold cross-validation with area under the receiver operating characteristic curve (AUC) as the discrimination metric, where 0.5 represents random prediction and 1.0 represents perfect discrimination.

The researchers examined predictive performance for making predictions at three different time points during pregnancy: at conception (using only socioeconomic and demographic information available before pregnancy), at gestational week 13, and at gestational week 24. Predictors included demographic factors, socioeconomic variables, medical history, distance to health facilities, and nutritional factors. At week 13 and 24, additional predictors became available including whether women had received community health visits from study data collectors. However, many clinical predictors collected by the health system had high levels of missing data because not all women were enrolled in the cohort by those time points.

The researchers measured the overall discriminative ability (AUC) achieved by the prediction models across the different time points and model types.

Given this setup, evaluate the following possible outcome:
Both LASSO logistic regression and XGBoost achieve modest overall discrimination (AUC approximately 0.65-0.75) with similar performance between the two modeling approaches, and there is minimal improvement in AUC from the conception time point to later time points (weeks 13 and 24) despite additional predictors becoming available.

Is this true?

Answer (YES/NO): NO